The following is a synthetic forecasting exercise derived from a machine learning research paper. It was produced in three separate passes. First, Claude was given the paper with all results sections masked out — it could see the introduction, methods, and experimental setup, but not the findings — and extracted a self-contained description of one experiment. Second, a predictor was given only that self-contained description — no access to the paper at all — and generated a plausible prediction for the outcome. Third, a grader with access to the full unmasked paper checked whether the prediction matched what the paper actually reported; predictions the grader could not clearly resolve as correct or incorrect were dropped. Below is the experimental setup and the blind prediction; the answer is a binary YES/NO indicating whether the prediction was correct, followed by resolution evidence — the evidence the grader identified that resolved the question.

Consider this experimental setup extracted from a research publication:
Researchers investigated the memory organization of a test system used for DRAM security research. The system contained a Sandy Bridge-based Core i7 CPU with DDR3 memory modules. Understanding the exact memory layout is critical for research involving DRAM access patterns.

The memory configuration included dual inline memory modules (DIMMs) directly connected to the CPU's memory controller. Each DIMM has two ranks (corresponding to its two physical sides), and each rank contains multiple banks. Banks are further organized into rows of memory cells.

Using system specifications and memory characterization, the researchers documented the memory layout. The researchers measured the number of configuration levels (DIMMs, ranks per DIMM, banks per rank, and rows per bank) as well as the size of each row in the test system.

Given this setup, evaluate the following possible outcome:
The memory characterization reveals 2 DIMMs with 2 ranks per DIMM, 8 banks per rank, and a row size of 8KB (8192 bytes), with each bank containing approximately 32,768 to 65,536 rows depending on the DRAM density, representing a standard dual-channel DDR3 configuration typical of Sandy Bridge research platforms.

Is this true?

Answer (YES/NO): YES